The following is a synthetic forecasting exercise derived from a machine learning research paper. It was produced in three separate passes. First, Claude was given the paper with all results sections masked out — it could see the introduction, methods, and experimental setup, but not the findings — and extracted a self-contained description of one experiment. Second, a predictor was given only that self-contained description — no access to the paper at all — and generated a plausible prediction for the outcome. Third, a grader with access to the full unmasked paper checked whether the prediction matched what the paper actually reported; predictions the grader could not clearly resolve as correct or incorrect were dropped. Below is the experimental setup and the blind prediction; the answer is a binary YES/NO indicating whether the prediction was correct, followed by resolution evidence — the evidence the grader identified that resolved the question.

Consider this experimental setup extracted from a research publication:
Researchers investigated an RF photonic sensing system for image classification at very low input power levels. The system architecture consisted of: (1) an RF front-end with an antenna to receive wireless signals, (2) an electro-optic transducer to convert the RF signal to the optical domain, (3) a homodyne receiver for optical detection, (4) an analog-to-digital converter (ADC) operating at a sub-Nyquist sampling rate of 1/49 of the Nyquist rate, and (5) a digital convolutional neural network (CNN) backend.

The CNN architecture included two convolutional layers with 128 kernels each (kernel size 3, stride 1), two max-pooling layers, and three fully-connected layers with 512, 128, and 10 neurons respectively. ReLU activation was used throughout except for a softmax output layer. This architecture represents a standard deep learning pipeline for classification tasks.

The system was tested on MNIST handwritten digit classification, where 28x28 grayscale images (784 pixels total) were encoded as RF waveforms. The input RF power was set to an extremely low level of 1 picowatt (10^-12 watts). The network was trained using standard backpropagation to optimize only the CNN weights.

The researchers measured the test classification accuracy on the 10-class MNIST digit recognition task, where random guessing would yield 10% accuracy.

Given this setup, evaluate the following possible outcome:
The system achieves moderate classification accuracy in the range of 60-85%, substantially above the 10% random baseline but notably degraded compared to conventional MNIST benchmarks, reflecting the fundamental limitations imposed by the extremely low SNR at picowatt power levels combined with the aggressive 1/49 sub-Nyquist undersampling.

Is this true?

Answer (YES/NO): NO